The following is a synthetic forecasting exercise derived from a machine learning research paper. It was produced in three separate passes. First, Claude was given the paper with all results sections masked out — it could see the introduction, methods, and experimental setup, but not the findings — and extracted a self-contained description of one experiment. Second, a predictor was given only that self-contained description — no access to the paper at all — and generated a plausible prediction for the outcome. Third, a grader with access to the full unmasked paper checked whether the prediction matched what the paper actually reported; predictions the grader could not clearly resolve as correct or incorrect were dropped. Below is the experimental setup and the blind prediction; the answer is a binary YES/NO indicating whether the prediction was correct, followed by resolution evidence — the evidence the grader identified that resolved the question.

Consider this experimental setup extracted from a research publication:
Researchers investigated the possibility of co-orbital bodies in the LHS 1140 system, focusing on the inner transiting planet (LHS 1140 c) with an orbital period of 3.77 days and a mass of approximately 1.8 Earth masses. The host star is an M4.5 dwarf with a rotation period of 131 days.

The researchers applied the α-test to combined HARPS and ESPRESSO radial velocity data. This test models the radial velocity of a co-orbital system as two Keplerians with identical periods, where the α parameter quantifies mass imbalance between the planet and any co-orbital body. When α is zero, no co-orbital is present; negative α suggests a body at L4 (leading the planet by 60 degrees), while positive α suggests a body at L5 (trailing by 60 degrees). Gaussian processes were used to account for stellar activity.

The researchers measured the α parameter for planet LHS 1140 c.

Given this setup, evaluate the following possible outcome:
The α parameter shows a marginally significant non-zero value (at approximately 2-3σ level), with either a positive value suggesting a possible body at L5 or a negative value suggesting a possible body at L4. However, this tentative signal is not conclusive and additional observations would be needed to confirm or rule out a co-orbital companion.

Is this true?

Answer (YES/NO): YES